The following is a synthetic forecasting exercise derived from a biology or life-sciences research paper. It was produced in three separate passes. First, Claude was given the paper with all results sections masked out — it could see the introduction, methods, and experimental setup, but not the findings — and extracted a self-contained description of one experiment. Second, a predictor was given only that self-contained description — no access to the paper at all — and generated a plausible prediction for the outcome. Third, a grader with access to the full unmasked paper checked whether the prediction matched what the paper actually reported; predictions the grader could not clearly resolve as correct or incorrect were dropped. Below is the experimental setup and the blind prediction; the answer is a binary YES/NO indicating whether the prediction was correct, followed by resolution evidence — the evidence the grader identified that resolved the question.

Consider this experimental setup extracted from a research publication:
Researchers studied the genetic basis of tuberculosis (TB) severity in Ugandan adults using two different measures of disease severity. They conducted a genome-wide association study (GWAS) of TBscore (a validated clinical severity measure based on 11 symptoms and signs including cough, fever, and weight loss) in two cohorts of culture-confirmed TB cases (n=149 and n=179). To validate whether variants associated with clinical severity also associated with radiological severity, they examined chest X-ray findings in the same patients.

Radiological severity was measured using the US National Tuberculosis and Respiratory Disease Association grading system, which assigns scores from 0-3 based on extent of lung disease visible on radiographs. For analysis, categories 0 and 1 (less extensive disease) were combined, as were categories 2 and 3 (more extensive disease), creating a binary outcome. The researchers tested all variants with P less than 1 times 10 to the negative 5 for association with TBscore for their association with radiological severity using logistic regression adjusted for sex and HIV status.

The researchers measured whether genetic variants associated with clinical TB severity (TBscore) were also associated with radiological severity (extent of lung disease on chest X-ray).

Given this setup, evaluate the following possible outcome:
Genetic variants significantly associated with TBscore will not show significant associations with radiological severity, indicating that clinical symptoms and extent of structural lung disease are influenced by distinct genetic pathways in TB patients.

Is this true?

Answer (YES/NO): NO